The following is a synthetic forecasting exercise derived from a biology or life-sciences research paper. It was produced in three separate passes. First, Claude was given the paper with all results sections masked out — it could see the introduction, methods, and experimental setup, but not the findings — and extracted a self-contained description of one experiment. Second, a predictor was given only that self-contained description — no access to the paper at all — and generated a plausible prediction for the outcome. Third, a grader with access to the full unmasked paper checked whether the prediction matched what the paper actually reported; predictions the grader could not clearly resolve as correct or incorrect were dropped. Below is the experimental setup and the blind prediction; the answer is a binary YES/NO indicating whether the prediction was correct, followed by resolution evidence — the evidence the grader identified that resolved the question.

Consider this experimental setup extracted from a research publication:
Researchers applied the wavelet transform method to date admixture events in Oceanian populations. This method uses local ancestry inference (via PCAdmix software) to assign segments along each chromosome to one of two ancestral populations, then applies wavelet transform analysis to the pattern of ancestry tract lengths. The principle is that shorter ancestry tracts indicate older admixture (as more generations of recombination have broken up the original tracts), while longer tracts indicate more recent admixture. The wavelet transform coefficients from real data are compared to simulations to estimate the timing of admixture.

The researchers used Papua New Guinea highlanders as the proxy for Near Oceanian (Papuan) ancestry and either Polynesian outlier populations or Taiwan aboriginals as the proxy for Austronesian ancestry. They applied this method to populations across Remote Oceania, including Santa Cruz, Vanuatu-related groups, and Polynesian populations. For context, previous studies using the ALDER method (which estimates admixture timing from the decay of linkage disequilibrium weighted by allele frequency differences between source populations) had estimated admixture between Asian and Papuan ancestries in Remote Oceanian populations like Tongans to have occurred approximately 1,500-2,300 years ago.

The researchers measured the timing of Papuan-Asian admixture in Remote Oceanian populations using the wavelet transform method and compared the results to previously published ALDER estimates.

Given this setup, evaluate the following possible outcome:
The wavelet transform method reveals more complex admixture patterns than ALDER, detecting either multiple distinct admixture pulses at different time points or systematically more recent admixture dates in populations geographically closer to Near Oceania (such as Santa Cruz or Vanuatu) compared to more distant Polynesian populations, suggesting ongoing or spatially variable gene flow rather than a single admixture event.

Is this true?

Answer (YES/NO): NO